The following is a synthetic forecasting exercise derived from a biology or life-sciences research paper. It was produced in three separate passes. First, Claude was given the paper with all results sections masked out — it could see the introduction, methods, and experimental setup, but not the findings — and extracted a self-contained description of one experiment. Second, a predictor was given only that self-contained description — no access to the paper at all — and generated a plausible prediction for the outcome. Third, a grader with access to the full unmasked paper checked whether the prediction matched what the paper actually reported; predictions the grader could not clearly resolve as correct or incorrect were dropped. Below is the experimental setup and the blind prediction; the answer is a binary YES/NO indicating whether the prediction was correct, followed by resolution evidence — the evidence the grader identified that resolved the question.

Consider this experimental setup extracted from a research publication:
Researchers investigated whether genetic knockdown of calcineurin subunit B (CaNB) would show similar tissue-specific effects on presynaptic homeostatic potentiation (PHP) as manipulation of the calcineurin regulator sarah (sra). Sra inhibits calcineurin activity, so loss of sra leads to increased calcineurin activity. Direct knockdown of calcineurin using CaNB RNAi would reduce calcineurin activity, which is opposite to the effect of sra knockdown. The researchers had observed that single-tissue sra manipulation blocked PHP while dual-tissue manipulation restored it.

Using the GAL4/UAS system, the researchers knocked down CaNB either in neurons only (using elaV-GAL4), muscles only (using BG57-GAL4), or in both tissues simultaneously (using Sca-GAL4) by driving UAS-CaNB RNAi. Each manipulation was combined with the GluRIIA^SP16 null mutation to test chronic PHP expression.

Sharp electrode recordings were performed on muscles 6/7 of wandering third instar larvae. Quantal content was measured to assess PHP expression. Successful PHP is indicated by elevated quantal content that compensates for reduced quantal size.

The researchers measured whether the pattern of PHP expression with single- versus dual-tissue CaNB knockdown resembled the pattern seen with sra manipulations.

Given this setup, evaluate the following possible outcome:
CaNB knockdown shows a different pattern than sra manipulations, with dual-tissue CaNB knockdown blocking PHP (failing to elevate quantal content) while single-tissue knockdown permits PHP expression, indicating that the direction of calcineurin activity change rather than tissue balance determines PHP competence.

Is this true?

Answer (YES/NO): NO